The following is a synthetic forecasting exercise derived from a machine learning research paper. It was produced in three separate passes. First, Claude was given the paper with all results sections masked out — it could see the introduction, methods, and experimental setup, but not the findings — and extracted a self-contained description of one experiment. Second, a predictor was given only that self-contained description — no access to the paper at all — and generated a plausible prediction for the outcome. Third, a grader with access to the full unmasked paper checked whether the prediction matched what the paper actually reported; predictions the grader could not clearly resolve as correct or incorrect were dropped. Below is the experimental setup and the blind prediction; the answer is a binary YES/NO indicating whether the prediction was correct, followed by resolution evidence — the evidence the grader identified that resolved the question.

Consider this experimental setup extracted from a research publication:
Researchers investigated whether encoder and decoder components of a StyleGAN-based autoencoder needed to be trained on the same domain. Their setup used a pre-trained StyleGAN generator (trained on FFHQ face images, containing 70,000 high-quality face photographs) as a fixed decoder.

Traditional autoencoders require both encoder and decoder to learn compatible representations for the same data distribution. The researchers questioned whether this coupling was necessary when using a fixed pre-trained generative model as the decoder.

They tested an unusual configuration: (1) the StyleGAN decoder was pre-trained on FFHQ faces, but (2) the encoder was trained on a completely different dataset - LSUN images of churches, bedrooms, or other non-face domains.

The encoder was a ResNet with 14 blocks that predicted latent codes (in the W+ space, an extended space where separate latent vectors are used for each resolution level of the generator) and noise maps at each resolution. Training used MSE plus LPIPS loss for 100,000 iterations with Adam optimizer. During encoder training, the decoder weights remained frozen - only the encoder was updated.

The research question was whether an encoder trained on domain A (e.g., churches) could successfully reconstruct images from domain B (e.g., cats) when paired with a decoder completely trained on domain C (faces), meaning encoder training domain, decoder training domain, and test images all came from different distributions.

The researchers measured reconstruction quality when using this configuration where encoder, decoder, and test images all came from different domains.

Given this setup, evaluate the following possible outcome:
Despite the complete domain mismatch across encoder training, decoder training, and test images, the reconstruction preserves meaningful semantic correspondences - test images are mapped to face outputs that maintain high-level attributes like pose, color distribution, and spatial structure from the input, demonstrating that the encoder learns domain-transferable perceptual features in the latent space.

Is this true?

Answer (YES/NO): NO